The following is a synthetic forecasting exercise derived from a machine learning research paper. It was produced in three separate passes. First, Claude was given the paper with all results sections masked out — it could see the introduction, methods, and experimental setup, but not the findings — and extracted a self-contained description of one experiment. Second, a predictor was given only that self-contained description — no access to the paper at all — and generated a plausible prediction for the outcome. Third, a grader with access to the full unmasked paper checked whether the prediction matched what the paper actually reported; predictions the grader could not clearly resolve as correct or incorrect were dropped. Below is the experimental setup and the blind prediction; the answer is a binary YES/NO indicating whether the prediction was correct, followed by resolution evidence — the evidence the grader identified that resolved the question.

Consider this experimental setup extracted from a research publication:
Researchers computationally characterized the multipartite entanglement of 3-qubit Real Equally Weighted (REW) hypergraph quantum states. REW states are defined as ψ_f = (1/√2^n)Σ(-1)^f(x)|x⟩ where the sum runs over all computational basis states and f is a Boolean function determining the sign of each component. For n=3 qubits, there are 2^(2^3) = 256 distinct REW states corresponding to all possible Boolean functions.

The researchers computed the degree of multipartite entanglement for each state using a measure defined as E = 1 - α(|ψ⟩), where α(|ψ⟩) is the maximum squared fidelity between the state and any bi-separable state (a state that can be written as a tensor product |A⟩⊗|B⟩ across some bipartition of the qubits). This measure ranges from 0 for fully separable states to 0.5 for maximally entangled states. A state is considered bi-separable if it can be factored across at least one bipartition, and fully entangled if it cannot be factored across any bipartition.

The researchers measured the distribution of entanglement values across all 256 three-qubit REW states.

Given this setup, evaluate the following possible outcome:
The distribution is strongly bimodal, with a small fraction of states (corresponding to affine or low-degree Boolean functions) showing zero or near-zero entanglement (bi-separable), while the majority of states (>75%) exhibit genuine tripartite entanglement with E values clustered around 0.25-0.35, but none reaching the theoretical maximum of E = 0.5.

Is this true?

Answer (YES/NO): NO